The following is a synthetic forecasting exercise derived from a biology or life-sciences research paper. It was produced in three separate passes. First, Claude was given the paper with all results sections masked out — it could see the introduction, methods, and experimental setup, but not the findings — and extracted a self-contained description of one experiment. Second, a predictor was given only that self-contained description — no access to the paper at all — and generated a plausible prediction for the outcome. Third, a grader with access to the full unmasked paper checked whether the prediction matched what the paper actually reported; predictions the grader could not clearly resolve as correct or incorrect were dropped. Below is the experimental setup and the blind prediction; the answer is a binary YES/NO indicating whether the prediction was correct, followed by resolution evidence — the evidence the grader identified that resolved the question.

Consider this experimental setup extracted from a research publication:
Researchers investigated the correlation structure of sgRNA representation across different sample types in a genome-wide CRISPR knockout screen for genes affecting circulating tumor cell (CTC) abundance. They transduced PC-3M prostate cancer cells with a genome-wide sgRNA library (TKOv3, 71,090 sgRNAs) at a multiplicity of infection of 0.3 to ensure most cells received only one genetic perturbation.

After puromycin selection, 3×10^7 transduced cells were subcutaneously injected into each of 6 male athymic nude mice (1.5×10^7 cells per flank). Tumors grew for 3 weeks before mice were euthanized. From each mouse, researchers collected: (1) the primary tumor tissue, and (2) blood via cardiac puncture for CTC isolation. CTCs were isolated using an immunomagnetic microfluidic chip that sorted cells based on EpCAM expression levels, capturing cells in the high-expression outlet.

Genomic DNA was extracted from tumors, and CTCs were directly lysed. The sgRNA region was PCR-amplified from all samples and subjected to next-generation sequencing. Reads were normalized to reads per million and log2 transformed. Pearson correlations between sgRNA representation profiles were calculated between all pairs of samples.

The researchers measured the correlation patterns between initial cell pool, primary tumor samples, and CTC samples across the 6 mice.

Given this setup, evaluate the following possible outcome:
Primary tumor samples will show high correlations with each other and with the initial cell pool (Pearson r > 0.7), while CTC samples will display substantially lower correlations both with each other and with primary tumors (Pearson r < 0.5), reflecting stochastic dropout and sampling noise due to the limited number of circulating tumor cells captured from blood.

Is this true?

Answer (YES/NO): NO